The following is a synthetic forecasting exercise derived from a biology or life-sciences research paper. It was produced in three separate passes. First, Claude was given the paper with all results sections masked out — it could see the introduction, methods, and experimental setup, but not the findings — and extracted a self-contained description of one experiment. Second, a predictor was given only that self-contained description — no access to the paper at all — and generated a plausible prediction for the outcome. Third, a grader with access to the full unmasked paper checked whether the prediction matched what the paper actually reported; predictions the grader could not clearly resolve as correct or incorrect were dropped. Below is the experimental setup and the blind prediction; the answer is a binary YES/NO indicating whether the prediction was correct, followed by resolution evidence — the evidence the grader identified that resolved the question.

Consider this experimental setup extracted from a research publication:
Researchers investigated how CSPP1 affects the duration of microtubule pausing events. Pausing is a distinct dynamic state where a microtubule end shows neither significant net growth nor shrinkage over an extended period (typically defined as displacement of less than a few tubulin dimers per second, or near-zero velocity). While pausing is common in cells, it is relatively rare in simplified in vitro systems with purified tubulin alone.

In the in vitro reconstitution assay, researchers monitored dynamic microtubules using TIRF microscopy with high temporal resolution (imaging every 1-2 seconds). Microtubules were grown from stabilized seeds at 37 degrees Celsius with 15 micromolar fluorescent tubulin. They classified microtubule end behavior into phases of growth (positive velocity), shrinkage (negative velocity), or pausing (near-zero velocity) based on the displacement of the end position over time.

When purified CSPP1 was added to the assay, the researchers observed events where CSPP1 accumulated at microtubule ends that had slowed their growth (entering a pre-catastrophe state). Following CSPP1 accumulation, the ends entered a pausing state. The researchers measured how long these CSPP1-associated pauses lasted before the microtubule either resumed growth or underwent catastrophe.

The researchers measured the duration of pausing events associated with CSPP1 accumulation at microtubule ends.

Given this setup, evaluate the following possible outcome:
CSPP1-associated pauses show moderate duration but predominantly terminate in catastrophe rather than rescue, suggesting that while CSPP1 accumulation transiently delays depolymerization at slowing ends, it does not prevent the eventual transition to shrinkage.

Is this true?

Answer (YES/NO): NO